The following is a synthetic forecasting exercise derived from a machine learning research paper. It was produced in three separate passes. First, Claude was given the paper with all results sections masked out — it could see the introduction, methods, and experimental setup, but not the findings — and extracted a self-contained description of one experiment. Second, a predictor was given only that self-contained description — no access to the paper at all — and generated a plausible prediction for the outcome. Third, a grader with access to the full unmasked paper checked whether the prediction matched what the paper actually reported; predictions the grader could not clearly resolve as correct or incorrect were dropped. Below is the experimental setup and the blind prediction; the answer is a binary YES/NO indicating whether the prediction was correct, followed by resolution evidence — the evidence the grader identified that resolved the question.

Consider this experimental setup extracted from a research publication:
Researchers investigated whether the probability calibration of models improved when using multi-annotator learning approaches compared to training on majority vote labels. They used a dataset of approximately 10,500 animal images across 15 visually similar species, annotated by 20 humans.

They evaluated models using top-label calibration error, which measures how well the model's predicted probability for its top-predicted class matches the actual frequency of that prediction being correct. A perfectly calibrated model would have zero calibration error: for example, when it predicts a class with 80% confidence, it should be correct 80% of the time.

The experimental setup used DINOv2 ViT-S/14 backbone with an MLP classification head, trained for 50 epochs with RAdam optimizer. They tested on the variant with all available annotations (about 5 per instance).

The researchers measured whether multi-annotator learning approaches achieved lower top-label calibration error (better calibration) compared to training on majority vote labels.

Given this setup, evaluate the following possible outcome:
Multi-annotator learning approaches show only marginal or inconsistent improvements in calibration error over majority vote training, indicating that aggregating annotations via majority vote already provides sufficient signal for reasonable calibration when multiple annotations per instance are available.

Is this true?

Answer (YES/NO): YES